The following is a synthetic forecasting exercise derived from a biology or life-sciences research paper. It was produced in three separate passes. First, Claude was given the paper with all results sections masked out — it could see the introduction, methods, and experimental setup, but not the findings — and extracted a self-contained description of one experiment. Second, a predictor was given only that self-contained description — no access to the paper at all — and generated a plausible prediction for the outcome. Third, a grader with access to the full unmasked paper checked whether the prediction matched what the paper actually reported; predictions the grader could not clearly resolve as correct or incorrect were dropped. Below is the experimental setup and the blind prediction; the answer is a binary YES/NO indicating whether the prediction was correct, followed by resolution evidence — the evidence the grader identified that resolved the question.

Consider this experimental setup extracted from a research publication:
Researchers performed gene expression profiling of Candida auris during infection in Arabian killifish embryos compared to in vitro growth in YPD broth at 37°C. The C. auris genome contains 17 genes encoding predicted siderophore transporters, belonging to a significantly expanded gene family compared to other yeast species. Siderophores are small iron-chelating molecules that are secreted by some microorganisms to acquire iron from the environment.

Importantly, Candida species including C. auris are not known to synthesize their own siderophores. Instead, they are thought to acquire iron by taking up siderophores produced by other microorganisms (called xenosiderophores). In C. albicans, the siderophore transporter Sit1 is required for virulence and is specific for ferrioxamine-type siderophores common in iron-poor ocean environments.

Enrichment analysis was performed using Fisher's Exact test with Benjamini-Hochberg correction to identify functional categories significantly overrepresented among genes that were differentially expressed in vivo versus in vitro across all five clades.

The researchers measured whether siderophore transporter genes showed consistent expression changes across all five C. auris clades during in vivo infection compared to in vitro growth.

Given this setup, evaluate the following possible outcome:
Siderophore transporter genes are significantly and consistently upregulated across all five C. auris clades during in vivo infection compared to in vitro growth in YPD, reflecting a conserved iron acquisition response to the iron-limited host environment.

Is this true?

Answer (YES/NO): NO